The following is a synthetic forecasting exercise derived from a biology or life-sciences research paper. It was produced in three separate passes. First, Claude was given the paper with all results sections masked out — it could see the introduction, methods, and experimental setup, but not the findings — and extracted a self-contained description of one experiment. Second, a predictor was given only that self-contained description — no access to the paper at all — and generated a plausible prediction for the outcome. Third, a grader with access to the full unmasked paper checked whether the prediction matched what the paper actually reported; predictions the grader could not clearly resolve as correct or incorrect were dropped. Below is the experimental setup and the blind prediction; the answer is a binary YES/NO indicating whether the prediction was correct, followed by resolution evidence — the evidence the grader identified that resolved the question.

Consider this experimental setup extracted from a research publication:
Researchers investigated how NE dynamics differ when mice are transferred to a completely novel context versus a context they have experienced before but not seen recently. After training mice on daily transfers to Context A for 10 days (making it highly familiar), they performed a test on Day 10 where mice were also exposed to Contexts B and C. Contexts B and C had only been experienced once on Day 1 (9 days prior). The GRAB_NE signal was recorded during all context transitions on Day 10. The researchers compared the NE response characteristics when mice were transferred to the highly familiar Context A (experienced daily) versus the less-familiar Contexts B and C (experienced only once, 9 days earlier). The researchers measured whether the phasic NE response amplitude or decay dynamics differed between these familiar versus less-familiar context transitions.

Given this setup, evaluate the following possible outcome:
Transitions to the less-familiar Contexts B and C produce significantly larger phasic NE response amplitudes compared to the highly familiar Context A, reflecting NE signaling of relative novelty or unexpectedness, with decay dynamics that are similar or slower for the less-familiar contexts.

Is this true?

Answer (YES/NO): NO